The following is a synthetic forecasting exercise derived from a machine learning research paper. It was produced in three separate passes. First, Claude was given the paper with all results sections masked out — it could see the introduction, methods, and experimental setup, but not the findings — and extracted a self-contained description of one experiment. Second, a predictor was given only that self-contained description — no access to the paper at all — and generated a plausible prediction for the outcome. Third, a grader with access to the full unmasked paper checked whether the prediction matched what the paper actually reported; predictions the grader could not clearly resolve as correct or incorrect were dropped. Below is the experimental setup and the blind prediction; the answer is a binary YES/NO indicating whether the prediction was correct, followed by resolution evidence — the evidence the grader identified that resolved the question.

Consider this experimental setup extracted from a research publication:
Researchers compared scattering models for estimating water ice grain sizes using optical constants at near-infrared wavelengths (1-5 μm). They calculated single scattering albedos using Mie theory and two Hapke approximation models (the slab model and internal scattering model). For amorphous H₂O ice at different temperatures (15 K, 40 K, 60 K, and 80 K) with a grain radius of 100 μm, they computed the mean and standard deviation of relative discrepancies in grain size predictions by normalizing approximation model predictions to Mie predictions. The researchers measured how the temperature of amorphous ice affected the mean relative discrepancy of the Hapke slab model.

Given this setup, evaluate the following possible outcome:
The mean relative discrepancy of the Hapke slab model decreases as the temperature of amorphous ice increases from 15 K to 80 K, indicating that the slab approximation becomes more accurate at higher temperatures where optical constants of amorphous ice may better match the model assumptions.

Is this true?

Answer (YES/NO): NO